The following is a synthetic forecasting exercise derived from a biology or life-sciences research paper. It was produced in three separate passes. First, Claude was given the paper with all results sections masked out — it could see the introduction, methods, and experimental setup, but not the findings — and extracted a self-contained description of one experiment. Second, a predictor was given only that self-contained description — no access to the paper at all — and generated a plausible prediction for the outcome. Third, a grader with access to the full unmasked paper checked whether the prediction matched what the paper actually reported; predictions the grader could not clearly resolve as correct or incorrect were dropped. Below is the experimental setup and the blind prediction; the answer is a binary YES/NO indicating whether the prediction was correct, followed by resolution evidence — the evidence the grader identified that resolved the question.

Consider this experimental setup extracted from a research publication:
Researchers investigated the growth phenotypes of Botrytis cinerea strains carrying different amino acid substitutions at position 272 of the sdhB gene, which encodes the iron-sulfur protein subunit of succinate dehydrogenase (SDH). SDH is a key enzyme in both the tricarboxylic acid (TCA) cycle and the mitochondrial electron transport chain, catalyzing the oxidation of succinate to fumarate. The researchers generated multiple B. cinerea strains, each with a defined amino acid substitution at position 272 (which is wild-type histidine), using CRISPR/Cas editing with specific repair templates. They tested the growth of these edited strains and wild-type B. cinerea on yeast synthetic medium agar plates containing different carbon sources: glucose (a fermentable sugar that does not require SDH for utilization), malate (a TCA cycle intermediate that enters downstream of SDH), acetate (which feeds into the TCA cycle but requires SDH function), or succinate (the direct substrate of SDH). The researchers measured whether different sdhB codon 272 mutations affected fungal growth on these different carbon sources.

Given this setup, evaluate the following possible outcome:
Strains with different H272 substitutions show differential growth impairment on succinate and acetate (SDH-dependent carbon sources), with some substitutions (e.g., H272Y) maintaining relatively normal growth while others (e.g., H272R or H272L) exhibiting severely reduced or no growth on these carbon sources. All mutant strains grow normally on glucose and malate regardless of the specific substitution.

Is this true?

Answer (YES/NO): NO